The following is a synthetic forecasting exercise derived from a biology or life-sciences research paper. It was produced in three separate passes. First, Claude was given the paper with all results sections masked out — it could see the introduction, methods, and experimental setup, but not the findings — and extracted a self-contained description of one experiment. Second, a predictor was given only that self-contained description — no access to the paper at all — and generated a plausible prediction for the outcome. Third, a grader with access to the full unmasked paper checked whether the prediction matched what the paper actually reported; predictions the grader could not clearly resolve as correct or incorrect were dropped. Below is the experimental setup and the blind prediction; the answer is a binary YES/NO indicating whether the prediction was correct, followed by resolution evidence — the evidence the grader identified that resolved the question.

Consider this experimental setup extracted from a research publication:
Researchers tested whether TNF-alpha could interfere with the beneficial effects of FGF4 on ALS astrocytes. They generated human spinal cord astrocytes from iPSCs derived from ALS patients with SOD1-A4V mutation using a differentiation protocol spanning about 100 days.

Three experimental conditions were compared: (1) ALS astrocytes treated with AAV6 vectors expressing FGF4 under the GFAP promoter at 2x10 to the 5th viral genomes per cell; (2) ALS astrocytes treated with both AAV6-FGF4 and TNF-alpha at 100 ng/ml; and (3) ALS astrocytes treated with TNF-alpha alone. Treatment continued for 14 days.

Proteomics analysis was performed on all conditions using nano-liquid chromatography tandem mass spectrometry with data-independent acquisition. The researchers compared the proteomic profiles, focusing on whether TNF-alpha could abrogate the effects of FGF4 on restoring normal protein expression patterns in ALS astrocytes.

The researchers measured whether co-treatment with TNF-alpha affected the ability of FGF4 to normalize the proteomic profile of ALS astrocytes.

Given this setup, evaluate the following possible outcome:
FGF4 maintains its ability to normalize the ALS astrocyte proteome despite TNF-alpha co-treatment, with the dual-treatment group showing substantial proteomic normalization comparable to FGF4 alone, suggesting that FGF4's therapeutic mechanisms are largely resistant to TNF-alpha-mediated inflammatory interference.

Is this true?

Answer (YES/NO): NO